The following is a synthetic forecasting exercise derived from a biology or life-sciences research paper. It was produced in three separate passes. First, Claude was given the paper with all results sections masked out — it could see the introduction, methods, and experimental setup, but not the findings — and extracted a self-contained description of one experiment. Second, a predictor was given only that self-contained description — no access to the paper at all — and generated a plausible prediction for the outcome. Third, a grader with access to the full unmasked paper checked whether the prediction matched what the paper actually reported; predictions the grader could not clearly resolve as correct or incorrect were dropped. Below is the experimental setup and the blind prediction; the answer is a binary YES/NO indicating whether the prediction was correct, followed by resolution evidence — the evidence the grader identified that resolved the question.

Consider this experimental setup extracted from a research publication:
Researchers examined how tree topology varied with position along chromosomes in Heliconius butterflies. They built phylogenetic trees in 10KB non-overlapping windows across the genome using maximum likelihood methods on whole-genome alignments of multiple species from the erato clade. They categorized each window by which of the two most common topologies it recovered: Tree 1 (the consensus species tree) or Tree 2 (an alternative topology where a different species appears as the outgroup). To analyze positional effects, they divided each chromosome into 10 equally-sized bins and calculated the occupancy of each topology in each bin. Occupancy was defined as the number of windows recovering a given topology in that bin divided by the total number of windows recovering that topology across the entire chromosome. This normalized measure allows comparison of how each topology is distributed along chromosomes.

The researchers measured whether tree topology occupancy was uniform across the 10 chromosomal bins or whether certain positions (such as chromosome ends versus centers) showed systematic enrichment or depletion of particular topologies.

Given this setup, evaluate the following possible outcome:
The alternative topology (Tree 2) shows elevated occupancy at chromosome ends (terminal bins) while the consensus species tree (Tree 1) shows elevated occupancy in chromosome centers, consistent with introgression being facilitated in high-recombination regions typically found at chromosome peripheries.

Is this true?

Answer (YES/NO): NO